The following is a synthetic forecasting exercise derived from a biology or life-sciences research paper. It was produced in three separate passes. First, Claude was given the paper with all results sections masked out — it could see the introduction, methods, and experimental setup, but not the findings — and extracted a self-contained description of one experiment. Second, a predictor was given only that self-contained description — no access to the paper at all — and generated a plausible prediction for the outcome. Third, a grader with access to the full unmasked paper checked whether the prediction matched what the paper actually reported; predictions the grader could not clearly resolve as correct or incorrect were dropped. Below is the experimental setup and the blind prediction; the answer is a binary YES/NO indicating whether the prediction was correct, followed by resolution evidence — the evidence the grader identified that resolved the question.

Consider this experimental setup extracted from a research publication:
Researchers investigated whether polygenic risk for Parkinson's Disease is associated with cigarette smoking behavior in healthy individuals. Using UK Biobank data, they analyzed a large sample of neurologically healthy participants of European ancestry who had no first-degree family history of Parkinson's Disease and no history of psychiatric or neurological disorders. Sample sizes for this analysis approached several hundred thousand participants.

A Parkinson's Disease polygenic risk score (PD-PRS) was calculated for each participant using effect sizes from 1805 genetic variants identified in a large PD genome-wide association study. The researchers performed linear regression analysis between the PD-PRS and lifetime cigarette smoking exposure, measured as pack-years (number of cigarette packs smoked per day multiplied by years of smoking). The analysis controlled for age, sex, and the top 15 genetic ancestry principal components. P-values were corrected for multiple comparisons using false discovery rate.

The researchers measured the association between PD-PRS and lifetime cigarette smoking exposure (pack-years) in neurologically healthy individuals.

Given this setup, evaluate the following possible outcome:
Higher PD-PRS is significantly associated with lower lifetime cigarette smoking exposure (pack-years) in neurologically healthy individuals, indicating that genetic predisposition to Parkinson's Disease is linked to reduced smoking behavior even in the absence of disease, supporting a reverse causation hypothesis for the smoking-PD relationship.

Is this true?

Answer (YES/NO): YES